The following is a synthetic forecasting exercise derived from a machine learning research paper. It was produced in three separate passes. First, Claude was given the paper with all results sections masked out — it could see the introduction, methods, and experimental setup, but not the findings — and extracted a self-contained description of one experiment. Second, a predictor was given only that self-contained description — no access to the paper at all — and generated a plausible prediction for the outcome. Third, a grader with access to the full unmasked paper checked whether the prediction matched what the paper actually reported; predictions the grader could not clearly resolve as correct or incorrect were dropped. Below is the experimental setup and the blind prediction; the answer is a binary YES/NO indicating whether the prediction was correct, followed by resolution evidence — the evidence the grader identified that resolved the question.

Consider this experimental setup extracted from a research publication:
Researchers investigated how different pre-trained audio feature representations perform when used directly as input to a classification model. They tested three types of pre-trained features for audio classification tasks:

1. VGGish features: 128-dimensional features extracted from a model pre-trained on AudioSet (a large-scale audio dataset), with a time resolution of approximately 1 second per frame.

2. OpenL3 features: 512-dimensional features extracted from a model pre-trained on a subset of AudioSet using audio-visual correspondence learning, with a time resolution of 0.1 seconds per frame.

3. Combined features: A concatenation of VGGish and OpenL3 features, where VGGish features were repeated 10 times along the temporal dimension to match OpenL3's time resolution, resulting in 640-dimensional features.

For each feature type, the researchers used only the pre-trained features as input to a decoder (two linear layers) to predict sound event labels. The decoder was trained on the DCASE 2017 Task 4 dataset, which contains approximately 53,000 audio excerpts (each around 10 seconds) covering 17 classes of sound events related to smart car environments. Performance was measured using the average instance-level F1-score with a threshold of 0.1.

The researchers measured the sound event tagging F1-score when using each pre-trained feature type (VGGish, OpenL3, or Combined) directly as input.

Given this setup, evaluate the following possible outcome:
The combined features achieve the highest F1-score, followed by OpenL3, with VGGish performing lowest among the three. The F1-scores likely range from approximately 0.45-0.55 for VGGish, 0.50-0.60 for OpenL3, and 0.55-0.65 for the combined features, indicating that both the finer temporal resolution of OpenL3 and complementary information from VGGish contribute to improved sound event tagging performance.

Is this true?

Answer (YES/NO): NO